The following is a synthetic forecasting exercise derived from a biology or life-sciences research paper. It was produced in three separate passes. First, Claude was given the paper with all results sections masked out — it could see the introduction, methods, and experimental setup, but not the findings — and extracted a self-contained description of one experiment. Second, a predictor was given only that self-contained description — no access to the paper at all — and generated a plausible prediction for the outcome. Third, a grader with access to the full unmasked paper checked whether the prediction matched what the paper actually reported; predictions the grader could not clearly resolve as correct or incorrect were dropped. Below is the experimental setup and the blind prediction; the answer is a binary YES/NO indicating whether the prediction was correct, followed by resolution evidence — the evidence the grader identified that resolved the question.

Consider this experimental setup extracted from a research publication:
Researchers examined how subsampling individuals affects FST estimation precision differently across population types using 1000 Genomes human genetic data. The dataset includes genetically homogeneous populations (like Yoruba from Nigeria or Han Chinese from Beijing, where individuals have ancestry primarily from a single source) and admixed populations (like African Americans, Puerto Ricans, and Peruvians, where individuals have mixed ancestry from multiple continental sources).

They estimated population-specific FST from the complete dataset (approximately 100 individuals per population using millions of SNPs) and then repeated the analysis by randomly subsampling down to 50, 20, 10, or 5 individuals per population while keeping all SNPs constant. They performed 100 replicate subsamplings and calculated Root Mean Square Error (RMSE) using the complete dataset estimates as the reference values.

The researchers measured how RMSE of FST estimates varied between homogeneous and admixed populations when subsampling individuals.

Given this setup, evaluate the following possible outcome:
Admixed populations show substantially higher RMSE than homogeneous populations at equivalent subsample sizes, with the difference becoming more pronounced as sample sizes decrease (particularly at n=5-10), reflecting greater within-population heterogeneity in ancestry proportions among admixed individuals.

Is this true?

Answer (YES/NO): YES